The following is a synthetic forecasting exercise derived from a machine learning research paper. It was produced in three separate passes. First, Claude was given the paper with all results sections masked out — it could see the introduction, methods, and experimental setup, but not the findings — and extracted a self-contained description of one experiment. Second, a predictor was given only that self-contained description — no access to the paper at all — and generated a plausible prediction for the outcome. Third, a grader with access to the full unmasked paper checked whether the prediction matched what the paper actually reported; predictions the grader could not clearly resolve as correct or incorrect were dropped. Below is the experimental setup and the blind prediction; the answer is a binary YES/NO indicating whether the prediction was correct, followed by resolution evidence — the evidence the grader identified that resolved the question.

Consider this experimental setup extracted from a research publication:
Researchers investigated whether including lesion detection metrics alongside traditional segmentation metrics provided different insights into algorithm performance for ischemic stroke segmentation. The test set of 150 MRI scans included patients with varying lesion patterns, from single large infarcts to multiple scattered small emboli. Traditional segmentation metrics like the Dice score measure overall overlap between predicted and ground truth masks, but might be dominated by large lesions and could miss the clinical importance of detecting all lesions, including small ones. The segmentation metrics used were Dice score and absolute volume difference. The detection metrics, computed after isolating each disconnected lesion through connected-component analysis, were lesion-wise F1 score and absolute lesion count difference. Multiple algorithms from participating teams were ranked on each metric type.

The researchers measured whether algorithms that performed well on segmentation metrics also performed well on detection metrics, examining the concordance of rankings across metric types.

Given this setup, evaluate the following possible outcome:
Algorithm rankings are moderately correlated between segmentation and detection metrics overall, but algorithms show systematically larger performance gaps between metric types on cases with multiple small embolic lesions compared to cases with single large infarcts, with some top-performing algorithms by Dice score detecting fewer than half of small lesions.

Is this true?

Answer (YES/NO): NO